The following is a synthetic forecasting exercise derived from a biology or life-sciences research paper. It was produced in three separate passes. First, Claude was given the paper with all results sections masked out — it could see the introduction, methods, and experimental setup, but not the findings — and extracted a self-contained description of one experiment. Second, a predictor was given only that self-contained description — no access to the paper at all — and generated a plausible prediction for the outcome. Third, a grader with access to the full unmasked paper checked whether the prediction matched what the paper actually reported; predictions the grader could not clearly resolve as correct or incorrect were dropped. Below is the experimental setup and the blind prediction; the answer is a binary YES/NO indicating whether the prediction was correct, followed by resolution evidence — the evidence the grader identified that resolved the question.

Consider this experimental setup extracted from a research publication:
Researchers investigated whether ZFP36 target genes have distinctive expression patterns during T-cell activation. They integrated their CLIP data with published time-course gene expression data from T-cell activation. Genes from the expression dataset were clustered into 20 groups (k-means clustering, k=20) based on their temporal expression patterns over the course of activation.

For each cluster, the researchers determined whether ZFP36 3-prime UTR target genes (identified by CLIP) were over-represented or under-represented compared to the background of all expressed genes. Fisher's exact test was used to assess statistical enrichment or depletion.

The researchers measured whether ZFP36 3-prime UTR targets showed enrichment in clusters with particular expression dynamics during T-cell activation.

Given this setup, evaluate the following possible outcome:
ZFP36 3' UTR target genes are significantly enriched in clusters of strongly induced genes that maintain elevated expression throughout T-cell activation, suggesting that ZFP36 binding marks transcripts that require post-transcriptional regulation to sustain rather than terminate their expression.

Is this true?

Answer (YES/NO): NO